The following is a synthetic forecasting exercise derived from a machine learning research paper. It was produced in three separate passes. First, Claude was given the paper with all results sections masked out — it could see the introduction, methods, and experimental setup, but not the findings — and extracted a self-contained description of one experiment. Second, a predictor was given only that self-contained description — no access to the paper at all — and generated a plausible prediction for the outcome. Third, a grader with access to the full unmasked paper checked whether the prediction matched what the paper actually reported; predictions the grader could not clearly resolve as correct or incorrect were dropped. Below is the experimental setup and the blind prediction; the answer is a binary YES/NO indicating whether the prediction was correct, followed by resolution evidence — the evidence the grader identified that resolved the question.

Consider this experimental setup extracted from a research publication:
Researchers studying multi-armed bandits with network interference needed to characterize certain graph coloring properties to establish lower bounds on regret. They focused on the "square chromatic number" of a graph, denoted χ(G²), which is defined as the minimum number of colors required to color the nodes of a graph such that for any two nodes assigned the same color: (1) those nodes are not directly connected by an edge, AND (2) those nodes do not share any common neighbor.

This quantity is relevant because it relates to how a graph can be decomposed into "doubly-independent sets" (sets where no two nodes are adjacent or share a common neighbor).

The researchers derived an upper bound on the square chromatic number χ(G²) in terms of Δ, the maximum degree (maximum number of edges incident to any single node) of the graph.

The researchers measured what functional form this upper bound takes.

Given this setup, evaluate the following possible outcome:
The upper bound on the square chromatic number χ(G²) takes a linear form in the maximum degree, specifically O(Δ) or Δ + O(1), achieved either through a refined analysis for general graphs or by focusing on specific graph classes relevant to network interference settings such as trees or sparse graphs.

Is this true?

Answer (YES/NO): NO